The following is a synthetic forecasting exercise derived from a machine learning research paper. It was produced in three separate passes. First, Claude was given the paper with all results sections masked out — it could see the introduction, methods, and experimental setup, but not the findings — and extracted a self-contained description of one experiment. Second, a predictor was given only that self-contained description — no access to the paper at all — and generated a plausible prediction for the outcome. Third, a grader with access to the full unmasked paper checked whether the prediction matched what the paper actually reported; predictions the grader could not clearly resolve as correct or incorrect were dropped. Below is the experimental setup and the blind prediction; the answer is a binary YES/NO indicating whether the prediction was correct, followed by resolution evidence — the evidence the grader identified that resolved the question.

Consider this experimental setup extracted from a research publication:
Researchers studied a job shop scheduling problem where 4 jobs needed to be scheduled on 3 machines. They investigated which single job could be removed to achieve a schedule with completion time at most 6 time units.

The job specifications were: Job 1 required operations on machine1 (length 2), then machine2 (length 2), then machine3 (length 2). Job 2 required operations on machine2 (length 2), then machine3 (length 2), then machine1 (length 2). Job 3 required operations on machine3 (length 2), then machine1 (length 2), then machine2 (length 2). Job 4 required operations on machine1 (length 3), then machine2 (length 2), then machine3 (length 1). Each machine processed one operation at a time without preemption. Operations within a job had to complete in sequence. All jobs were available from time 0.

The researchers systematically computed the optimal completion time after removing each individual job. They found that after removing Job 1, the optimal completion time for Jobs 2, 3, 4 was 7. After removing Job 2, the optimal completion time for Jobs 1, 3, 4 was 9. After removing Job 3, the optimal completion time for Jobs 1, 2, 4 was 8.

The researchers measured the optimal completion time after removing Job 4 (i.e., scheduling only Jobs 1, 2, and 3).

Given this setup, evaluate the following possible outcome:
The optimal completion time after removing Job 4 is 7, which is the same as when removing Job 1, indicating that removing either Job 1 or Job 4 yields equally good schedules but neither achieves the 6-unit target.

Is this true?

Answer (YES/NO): NO